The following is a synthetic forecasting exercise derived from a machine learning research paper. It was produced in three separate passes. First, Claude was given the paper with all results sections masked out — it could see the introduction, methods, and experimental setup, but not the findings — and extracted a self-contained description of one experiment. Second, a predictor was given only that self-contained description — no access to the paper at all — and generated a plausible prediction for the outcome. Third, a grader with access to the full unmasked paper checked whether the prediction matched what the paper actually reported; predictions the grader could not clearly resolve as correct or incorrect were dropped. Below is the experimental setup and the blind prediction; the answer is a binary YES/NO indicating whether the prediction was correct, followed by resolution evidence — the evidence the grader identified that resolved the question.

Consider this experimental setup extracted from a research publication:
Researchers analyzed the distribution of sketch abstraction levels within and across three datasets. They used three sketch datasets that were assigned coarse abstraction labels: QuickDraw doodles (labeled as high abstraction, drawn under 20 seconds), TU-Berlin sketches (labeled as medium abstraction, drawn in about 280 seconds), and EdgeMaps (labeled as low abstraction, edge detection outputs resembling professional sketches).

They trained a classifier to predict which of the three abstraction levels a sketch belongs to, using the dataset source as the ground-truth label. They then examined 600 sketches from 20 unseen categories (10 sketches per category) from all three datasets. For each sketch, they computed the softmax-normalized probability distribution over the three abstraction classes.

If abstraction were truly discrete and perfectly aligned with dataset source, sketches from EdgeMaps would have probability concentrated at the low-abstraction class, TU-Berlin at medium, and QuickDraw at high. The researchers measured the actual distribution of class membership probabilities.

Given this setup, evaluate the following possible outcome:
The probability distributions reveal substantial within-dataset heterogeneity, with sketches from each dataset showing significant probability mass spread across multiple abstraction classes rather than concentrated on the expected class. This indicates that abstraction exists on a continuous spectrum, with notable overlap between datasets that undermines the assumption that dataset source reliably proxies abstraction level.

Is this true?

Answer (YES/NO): YES